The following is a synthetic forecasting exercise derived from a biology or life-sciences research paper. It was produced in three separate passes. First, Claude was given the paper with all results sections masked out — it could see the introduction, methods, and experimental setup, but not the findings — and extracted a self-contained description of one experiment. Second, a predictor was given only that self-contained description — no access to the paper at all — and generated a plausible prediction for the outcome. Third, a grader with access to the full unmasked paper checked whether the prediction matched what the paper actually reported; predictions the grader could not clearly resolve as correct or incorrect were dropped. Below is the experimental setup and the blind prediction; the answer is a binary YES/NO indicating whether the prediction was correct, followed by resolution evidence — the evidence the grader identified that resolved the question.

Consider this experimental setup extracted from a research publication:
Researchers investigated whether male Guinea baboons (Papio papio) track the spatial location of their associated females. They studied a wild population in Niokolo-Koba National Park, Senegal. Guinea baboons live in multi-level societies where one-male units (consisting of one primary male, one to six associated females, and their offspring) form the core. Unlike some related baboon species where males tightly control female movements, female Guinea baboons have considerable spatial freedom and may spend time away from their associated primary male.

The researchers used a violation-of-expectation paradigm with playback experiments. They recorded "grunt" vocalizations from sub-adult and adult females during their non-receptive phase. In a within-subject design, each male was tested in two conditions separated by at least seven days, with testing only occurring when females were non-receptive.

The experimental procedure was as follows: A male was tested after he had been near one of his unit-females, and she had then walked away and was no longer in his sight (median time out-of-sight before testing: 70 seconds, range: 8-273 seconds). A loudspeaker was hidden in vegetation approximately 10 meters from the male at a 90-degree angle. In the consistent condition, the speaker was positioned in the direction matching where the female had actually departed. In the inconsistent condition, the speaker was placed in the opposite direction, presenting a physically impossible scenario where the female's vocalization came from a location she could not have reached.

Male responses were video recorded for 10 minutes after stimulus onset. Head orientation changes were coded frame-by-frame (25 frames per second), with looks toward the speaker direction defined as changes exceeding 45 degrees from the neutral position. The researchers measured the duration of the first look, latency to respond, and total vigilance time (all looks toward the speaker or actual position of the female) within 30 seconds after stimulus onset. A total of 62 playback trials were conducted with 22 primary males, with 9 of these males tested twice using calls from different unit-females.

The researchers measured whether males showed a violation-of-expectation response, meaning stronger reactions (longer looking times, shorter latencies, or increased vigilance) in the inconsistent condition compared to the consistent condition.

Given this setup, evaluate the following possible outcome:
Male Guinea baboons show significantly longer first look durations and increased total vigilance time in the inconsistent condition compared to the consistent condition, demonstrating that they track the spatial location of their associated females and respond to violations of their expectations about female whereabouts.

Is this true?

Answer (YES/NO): NO